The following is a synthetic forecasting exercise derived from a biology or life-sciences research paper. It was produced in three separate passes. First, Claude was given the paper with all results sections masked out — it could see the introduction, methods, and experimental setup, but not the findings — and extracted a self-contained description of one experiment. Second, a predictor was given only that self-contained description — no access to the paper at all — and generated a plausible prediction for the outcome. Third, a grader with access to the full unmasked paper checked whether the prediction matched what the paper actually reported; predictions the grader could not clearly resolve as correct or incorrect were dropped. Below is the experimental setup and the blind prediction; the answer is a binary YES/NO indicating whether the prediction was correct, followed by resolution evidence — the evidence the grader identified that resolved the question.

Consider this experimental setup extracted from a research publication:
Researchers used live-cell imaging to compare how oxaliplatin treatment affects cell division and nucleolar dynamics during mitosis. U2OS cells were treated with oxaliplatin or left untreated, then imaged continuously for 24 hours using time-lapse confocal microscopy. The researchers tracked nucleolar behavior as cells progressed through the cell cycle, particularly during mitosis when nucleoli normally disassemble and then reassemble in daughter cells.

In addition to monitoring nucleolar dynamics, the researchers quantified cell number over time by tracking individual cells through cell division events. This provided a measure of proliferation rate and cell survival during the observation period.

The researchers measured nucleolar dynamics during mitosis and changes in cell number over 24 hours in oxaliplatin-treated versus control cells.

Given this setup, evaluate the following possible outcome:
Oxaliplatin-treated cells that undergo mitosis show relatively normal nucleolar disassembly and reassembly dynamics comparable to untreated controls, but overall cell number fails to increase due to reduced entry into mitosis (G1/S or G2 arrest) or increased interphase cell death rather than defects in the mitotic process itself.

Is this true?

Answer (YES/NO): NO